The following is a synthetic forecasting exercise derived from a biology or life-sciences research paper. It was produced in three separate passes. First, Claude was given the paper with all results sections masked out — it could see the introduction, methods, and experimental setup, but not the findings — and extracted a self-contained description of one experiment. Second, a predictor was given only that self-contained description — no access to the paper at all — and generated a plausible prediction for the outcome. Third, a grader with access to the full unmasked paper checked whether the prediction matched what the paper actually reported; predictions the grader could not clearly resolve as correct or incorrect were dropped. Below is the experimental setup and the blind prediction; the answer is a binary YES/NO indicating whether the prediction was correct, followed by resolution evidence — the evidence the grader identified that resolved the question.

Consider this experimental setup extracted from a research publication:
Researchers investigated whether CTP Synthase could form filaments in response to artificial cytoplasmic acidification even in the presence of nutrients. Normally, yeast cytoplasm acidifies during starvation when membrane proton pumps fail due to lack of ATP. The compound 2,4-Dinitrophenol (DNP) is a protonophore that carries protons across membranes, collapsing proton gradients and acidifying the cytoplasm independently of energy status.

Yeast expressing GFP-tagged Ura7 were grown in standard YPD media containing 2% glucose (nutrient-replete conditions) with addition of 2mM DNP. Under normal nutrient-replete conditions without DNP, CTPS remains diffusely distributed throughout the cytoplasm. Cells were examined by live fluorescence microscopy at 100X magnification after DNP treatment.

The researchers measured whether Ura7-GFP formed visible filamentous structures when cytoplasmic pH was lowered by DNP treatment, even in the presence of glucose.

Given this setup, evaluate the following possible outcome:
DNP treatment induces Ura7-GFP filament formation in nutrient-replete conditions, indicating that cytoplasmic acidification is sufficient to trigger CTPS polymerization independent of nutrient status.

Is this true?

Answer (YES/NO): YES